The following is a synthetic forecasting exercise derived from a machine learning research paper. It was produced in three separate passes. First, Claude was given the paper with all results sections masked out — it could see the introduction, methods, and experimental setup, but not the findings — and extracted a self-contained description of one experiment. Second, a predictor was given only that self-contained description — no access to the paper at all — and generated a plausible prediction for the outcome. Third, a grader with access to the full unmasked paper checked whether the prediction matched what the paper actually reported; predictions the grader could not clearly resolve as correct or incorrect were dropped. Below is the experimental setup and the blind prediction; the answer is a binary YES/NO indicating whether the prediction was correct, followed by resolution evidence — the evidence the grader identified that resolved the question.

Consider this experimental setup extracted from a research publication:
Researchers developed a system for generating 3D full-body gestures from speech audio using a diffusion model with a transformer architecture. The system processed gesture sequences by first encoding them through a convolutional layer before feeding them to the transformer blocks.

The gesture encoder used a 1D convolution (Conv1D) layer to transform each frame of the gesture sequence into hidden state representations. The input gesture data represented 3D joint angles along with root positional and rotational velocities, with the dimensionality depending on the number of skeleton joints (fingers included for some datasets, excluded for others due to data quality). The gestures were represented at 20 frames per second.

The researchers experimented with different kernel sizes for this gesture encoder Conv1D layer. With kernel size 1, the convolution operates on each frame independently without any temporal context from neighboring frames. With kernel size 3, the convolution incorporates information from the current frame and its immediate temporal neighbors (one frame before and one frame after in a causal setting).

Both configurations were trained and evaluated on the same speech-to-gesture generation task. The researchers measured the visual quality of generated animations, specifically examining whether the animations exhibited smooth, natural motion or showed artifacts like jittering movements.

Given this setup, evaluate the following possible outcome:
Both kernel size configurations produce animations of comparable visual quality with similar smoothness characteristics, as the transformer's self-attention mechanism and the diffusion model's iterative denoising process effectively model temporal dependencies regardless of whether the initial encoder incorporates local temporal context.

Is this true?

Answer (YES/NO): NO